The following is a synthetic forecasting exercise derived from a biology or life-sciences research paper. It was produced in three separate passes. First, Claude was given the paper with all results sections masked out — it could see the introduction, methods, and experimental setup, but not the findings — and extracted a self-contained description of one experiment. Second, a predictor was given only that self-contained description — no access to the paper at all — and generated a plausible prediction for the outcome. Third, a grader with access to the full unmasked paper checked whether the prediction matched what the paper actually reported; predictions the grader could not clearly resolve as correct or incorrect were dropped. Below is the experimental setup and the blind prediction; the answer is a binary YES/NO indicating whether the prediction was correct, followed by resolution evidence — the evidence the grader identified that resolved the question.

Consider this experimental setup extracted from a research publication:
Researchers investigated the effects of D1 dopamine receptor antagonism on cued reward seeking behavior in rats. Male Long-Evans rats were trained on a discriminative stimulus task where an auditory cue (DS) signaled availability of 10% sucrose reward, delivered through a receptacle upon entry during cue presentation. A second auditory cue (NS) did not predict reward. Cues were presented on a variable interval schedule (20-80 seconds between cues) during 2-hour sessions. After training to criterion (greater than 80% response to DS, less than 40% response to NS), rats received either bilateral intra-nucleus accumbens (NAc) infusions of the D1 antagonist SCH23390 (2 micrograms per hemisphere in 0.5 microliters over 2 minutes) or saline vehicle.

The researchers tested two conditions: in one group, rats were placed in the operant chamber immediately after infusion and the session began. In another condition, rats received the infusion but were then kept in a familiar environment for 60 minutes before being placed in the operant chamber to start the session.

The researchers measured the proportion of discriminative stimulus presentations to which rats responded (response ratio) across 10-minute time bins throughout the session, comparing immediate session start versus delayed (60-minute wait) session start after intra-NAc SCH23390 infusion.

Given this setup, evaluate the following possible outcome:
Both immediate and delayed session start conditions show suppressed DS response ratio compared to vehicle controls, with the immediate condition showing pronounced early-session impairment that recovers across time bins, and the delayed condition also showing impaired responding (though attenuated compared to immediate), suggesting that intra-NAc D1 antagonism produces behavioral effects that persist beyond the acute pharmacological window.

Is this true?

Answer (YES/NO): NO